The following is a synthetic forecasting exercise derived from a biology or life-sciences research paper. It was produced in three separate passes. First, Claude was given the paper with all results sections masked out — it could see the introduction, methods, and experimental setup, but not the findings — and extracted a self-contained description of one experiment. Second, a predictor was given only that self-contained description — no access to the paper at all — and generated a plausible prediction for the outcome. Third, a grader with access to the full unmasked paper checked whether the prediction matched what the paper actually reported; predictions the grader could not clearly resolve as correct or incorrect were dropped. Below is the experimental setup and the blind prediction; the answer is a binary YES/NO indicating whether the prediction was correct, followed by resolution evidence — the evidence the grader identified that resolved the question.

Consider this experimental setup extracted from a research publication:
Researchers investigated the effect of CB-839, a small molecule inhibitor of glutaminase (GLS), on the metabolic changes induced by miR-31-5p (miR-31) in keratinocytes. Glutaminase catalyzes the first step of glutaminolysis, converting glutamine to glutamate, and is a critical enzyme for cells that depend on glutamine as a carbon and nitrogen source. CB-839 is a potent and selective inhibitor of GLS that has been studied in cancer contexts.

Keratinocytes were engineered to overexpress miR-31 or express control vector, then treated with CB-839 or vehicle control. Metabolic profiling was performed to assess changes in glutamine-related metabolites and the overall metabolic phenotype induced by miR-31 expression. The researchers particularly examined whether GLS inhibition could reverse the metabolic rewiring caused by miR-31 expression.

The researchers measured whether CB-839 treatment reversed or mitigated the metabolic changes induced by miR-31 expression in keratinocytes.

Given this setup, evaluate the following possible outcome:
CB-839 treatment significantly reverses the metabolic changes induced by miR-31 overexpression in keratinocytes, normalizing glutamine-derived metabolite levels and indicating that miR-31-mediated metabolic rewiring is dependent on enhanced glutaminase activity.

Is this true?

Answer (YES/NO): YES